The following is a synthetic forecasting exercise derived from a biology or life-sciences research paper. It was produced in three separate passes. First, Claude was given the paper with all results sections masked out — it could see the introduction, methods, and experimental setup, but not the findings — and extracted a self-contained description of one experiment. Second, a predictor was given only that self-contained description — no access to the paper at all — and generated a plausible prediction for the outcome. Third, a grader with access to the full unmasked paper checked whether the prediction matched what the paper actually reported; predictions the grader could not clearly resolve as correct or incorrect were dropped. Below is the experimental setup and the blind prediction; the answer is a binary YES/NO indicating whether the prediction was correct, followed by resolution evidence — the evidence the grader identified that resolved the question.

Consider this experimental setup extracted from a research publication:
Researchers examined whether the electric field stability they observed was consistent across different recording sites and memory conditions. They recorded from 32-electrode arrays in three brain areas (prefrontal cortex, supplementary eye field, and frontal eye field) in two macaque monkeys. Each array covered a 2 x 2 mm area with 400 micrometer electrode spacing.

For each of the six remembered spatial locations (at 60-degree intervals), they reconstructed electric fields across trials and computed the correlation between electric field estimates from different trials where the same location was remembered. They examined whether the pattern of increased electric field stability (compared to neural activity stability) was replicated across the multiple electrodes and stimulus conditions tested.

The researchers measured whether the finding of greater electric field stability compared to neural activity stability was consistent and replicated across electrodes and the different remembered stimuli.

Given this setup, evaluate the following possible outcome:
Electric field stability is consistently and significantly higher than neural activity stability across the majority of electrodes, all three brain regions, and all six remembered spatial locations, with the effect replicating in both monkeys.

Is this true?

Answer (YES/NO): NO